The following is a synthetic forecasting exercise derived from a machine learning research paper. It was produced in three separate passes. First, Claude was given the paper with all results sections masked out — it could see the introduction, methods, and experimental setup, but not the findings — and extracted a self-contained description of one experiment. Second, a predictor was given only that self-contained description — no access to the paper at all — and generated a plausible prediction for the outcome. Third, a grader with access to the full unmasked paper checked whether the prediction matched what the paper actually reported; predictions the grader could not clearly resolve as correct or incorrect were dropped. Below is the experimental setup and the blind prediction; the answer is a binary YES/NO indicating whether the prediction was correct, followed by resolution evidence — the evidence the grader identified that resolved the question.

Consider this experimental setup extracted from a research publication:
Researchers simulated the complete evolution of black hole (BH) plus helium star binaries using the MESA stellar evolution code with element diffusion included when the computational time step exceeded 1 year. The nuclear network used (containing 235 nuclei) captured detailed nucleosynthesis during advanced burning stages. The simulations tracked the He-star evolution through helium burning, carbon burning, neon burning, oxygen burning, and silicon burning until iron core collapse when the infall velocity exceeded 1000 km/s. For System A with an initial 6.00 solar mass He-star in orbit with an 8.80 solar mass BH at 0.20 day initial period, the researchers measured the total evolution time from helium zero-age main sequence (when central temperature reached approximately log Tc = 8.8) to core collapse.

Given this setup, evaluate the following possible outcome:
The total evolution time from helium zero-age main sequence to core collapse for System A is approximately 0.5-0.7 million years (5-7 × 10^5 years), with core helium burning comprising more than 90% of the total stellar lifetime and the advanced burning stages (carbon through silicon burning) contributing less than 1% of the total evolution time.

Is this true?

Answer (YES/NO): NO